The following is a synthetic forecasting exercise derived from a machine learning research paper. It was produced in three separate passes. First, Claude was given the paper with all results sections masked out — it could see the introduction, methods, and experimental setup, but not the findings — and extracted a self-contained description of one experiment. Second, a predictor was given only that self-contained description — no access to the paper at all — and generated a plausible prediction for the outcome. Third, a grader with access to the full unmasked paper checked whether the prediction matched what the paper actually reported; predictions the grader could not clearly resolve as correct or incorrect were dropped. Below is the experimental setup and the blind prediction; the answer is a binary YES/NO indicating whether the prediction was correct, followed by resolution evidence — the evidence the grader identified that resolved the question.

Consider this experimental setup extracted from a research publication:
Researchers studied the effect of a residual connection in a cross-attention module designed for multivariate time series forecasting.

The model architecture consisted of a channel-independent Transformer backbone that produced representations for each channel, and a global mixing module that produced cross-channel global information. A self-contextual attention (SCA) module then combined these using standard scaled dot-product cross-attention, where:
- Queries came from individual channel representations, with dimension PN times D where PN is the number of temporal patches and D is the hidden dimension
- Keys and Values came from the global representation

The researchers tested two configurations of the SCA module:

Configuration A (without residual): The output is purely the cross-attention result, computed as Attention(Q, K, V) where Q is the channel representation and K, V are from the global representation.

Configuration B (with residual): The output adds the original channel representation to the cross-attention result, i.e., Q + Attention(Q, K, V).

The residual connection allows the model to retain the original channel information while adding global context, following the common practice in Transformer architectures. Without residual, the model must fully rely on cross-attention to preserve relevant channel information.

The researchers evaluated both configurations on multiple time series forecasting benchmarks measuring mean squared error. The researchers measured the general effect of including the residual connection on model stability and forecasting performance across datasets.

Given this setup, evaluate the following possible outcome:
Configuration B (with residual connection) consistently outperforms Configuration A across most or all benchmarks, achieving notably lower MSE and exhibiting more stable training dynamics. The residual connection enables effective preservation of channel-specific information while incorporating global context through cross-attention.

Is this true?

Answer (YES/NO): NO